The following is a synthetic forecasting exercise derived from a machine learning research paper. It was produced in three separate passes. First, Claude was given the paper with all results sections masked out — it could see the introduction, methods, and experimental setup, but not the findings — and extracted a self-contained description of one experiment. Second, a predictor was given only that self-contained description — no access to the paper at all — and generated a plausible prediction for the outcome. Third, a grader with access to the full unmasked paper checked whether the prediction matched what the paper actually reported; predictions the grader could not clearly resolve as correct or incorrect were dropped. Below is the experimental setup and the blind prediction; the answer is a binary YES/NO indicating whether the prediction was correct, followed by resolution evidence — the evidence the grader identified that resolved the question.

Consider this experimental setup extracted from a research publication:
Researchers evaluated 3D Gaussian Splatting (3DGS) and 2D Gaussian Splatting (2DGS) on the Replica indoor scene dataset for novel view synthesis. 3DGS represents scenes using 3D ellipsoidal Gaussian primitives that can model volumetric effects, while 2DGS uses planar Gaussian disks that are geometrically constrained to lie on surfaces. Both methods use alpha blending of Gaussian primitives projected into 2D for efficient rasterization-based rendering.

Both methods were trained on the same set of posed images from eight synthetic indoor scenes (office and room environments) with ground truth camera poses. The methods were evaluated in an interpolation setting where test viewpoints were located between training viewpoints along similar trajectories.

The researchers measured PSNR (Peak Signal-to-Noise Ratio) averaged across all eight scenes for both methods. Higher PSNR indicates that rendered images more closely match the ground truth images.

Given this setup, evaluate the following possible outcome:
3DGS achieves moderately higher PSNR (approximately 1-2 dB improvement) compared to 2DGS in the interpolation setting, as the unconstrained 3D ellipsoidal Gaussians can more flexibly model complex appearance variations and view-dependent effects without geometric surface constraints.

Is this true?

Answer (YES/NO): YES